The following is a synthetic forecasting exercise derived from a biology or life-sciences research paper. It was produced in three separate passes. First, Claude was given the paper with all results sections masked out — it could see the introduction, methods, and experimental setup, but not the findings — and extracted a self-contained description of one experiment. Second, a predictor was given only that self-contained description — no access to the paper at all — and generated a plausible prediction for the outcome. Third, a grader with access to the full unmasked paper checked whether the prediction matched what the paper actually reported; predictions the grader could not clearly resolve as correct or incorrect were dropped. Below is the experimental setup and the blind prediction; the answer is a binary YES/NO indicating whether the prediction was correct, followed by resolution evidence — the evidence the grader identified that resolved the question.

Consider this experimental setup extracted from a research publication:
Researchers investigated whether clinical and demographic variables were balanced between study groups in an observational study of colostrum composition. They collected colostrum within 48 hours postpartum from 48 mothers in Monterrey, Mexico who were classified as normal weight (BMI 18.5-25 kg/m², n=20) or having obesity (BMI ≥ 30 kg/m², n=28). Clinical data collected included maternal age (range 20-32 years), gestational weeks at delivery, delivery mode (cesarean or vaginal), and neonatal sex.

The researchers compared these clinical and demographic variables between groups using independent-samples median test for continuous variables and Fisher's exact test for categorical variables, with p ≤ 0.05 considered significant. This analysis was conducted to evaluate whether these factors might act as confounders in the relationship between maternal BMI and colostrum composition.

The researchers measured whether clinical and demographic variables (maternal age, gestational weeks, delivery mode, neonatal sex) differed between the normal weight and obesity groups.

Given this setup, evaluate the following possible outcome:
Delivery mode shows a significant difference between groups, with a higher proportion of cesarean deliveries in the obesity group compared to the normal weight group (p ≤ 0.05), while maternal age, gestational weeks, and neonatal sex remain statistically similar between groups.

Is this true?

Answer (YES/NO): NO